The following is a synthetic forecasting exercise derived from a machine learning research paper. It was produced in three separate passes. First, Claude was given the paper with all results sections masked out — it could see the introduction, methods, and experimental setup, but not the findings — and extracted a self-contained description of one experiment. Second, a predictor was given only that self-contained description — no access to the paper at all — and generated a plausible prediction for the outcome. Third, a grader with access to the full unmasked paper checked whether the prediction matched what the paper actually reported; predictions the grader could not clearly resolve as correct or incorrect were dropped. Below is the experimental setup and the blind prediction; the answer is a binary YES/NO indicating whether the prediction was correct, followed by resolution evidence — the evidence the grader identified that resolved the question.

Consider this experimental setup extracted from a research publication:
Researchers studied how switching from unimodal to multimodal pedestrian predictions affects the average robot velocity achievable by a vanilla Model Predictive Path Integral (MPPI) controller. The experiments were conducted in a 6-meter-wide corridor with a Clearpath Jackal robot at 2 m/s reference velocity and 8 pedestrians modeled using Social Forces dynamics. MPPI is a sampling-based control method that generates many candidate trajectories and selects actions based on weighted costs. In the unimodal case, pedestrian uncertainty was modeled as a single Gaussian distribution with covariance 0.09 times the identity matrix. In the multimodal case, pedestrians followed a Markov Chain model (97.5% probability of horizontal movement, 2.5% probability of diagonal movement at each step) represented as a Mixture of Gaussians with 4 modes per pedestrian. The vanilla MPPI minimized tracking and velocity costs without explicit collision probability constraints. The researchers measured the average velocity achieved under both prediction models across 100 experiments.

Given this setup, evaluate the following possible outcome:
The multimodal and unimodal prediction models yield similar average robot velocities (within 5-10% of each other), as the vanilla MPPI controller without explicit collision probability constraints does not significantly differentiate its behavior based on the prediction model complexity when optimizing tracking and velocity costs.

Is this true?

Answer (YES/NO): YES